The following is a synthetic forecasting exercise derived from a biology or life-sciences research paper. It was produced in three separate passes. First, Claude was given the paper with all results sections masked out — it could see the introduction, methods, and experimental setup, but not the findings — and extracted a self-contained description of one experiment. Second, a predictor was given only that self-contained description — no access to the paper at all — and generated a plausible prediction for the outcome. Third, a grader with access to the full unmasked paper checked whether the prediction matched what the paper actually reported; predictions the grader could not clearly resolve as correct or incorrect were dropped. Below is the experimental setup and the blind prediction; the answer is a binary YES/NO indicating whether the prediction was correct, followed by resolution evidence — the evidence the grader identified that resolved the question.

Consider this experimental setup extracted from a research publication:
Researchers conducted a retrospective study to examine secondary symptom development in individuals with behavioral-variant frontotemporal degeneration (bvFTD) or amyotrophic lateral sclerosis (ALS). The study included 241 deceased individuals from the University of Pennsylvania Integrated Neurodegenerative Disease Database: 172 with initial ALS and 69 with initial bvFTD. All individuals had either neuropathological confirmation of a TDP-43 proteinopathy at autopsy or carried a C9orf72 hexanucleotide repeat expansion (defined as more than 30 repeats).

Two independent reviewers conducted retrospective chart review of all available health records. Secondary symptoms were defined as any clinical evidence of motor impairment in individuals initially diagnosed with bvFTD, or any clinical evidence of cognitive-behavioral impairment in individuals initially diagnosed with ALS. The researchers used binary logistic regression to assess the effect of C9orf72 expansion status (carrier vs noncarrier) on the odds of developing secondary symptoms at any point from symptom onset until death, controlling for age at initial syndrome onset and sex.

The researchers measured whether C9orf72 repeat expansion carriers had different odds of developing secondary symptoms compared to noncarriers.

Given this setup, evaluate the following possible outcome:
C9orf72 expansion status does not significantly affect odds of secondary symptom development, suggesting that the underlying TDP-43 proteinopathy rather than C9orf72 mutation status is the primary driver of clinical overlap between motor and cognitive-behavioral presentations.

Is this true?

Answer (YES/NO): NO